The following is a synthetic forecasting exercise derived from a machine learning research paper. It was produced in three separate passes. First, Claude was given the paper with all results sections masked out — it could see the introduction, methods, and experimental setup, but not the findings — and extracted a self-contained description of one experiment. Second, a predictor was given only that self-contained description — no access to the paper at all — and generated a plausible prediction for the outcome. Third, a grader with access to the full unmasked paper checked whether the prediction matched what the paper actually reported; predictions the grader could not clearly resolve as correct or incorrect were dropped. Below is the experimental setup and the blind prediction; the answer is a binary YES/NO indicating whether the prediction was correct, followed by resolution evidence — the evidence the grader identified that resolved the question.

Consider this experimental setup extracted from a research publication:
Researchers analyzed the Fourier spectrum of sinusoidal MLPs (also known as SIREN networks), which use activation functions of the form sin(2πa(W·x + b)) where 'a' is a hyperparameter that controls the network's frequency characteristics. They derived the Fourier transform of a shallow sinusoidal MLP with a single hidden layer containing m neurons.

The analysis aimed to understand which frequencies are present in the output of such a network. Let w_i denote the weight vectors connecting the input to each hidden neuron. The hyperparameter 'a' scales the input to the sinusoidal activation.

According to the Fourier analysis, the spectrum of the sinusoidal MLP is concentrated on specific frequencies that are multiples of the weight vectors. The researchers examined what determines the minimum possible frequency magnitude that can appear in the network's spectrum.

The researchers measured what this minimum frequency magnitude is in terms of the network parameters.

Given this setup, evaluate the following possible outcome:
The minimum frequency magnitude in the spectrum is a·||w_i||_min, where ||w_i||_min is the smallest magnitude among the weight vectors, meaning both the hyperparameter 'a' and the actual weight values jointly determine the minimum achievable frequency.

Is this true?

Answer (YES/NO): YES